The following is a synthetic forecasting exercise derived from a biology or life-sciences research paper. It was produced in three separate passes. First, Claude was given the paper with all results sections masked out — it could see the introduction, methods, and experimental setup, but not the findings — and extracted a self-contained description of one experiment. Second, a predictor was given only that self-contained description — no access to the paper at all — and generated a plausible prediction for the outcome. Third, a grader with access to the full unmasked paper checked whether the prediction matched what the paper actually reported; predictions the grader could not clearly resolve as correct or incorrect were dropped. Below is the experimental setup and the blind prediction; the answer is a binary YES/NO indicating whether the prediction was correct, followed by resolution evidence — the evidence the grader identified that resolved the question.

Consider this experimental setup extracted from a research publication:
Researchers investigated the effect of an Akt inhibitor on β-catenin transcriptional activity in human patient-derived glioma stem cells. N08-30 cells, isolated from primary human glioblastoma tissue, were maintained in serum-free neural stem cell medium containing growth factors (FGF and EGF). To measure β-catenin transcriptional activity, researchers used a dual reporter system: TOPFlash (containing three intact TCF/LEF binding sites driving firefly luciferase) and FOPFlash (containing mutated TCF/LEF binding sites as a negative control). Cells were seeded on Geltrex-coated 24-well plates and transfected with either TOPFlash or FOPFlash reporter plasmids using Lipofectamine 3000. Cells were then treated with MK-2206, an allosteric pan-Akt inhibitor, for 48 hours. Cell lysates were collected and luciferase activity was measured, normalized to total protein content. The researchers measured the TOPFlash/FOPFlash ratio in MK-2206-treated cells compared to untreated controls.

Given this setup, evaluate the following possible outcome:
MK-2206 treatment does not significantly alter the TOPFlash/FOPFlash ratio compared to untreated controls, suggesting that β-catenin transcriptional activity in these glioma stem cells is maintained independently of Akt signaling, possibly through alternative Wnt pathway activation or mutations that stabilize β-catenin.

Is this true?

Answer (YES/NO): NO